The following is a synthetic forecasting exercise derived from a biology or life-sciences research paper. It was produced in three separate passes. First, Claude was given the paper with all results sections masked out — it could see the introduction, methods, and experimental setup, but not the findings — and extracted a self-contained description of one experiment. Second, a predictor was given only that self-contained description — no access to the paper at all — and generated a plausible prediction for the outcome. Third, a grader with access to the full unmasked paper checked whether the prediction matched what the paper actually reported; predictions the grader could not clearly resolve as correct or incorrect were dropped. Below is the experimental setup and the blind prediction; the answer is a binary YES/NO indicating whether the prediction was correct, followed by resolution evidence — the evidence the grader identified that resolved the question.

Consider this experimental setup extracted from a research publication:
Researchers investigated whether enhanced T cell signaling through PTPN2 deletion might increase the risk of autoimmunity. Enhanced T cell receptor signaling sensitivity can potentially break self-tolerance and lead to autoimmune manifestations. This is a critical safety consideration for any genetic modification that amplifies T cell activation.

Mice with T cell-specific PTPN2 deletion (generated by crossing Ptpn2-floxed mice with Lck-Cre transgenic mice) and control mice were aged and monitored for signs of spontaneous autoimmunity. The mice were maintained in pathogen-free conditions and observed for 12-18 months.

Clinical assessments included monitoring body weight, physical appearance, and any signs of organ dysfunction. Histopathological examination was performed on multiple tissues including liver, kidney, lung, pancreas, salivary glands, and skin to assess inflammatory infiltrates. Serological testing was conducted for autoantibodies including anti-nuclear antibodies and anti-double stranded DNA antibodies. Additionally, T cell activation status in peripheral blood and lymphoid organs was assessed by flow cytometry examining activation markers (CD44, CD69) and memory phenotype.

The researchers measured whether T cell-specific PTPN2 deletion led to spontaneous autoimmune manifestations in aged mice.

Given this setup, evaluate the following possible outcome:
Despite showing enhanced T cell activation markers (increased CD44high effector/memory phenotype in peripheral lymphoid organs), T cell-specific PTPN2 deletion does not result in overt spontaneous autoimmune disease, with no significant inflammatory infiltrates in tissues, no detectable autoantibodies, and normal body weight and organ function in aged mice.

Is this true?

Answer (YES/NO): NO